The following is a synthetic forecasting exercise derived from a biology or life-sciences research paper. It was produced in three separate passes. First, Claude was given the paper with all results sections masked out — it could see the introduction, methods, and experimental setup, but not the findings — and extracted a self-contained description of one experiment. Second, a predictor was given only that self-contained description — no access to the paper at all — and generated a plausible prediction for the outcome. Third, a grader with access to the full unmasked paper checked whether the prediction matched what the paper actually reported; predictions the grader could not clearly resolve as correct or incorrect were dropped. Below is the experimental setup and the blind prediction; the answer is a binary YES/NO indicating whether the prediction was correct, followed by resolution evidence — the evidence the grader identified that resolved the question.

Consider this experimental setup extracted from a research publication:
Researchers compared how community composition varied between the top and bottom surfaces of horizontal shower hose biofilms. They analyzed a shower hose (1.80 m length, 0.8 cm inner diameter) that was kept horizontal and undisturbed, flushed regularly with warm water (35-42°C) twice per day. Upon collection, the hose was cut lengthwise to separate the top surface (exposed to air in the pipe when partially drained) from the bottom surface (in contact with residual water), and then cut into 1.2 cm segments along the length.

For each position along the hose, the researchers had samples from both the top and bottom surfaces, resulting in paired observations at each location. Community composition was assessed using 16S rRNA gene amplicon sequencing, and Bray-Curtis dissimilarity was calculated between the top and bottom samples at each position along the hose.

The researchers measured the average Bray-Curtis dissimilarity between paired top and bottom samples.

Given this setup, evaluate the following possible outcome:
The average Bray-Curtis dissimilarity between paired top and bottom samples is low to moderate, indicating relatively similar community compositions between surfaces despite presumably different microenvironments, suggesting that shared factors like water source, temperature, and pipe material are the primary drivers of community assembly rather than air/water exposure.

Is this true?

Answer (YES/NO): NO